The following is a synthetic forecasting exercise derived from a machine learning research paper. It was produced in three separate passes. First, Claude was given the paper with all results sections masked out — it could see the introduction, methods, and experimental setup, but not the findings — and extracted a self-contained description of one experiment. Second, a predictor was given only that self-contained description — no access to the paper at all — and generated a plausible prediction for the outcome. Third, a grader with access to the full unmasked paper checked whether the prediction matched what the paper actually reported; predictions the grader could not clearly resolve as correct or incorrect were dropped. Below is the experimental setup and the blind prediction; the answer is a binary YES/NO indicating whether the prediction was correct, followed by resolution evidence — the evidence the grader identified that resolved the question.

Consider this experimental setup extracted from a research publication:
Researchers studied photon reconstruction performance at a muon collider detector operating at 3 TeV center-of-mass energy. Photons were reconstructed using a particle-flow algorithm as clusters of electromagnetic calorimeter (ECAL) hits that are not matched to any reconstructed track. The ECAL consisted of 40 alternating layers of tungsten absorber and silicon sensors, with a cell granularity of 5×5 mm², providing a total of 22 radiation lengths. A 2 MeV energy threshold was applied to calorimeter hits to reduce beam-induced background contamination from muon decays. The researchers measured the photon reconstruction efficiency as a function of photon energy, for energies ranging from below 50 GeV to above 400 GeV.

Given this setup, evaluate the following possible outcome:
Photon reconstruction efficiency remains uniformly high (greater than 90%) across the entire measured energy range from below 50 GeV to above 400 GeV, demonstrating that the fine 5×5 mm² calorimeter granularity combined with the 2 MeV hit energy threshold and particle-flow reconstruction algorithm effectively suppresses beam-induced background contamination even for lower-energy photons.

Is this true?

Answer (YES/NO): NO